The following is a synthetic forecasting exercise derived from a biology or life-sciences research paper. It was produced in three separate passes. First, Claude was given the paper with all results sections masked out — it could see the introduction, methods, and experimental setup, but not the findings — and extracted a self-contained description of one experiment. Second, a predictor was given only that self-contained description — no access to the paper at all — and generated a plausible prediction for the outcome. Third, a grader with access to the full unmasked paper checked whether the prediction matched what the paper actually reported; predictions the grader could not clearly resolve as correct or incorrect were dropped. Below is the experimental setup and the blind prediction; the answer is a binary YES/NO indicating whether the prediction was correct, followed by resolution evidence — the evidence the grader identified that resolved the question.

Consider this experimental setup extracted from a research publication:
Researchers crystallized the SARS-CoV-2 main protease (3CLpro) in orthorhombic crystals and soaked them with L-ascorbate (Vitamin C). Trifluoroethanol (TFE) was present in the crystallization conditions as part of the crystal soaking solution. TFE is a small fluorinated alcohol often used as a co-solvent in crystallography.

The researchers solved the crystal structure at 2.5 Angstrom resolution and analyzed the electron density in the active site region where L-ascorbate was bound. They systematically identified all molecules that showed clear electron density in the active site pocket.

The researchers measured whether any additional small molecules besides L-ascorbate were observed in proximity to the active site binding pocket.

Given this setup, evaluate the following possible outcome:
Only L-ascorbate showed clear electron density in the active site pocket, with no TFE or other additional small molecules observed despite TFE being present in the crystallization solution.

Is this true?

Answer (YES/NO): NO